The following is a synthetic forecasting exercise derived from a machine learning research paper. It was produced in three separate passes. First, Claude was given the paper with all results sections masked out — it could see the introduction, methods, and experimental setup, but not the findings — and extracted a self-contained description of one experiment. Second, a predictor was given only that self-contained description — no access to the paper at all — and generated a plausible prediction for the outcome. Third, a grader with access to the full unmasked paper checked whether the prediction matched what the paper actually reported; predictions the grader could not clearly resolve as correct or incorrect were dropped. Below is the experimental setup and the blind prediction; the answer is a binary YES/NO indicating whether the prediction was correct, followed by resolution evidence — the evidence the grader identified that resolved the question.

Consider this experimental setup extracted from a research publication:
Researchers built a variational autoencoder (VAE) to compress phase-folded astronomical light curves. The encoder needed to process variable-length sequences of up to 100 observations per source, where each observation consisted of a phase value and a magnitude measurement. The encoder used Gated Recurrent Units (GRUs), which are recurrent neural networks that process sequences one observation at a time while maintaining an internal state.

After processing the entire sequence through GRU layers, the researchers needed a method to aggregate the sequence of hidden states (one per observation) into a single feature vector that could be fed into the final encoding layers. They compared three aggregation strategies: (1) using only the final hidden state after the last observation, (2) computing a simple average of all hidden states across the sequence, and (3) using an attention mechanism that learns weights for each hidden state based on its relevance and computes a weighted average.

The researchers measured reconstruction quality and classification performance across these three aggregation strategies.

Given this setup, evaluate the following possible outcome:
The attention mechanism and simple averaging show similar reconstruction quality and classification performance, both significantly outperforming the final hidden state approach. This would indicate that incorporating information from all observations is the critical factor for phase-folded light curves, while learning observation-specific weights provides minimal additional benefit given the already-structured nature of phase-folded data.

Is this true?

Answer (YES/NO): NO